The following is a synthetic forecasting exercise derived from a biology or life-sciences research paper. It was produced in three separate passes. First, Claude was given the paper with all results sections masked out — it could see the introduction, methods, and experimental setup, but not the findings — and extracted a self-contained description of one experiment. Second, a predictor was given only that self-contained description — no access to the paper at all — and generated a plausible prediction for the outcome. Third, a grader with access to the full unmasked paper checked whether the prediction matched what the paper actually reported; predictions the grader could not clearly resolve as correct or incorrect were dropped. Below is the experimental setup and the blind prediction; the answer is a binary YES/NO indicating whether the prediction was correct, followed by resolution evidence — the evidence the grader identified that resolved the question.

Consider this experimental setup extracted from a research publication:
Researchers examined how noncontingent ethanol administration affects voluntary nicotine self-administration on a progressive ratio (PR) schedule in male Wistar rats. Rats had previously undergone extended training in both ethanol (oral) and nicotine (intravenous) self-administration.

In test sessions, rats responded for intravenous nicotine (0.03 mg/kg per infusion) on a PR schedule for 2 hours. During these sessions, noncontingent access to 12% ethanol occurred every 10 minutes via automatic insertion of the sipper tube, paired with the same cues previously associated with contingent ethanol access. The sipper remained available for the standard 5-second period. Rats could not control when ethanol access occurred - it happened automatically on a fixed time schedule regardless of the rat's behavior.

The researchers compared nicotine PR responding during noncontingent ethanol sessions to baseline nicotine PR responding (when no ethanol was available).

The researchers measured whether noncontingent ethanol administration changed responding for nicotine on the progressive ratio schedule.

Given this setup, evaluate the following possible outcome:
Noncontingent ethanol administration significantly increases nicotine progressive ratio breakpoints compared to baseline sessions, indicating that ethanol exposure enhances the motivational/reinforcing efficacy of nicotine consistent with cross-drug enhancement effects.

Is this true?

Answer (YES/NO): NO